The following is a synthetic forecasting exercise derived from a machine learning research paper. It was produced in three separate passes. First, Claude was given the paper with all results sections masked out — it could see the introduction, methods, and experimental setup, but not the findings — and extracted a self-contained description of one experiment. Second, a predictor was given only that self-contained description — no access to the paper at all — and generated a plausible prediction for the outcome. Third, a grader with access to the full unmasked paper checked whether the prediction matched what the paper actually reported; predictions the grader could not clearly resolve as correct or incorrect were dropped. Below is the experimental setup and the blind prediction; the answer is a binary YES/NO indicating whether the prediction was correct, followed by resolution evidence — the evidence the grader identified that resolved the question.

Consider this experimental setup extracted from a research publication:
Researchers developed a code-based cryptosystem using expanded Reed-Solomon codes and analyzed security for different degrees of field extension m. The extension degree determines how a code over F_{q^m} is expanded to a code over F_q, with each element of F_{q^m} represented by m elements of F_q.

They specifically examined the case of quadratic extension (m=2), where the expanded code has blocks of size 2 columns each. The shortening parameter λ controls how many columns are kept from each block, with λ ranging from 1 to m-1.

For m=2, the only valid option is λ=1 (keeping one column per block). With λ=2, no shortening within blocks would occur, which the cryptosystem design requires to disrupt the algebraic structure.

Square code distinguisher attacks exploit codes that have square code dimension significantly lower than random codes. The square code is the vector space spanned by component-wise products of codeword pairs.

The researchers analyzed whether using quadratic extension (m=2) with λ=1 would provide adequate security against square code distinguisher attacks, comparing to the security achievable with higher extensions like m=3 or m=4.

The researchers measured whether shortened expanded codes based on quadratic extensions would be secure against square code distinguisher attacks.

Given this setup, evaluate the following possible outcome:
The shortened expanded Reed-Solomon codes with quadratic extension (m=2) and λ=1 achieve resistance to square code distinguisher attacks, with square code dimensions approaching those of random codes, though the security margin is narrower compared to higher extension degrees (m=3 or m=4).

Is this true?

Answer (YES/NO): NO